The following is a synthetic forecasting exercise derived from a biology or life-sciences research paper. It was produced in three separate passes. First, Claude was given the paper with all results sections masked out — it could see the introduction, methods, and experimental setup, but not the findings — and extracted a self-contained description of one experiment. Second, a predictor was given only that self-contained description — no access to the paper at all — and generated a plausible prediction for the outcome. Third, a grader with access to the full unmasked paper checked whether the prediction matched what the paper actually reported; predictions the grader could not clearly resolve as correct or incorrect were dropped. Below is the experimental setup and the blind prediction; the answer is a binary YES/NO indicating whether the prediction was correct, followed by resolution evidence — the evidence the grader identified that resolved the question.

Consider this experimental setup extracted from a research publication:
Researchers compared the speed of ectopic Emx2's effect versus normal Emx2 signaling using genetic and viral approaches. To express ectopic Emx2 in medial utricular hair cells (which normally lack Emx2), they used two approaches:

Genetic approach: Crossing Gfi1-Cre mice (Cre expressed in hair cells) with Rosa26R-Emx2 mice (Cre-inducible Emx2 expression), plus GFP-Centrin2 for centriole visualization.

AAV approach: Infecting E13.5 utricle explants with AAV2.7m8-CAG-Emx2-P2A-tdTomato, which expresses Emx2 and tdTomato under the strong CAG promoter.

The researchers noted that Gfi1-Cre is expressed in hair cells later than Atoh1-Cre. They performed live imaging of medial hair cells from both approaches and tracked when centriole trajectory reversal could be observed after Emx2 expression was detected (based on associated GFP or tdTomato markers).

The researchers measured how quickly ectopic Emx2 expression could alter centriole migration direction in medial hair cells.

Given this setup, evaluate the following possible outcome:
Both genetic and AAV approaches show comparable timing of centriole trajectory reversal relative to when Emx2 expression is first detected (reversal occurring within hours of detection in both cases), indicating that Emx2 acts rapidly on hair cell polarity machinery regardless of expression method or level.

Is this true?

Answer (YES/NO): YES